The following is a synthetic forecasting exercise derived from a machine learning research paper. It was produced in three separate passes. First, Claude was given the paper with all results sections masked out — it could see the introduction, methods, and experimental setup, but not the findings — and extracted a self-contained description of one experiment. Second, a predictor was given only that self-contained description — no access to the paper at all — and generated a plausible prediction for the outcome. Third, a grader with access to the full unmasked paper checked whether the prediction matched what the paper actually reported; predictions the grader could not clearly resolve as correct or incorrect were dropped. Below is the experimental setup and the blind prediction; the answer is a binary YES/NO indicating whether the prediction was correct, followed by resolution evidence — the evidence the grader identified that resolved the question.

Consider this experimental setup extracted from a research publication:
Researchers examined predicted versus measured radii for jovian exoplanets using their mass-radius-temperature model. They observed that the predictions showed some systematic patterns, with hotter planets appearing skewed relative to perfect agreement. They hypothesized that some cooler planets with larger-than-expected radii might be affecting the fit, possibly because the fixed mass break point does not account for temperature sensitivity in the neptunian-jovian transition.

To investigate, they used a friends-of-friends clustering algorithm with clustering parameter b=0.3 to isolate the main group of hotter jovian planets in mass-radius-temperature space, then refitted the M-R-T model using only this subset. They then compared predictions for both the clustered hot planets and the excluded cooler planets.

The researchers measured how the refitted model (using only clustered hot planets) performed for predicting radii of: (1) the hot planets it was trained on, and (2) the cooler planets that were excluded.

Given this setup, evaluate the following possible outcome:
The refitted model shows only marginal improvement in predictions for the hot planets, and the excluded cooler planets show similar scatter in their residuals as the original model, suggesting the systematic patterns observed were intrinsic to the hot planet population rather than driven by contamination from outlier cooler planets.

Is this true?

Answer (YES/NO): NO